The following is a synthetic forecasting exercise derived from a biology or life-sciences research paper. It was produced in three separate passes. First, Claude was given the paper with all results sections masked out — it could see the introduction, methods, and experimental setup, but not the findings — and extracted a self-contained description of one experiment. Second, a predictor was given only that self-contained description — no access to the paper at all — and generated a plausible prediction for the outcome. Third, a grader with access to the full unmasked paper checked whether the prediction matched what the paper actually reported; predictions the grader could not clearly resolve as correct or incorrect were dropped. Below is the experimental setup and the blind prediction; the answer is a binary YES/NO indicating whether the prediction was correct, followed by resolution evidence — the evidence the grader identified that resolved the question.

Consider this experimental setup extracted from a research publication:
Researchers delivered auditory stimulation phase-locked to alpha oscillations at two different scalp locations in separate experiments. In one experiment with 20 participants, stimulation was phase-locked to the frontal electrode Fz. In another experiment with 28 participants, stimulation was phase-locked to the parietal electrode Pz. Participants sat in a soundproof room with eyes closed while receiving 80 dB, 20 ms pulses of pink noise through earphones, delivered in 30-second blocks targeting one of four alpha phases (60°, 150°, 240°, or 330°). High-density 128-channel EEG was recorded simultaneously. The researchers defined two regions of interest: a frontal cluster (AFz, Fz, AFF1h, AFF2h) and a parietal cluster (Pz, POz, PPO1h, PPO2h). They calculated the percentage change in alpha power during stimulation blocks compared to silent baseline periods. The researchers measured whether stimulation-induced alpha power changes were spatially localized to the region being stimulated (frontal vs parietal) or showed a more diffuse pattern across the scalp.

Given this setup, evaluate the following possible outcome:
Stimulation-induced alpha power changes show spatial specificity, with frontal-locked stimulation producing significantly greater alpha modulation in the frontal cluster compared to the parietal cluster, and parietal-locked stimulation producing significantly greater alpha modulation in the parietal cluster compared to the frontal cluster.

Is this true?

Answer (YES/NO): NO